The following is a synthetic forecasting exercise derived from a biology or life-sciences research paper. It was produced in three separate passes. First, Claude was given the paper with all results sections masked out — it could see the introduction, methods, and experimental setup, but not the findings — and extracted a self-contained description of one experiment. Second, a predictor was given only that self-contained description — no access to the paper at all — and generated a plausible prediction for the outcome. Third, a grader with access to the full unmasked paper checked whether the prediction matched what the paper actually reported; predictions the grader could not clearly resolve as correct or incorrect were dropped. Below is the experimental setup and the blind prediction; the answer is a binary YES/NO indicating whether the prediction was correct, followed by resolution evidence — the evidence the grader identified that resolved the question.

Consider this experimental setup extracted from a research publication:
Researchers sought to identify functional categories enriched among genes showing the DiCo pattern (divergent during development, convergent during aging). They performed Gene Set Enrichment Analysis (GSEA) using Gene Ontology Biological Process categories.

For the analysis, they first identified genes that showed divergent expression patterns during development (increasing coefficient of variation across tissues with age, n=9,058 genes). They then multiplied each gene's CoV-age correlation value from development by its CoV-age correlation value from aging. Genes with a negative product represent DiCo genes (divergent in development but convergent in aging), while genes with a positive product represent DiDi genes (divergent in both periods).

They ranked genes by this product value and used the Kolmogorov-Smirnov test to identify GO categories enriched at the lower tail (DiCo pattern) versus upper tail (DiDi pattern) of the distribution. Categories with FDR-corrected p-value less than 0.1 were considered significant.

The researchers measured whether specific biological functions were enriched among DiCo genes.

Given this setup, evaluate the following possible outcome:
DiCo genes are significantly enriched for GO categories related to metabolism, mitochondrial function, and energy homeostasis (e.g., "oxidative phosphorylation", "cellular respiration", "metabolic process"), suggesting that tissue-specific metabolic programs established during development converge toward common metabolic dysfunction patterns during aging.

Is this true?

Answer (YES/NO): YES